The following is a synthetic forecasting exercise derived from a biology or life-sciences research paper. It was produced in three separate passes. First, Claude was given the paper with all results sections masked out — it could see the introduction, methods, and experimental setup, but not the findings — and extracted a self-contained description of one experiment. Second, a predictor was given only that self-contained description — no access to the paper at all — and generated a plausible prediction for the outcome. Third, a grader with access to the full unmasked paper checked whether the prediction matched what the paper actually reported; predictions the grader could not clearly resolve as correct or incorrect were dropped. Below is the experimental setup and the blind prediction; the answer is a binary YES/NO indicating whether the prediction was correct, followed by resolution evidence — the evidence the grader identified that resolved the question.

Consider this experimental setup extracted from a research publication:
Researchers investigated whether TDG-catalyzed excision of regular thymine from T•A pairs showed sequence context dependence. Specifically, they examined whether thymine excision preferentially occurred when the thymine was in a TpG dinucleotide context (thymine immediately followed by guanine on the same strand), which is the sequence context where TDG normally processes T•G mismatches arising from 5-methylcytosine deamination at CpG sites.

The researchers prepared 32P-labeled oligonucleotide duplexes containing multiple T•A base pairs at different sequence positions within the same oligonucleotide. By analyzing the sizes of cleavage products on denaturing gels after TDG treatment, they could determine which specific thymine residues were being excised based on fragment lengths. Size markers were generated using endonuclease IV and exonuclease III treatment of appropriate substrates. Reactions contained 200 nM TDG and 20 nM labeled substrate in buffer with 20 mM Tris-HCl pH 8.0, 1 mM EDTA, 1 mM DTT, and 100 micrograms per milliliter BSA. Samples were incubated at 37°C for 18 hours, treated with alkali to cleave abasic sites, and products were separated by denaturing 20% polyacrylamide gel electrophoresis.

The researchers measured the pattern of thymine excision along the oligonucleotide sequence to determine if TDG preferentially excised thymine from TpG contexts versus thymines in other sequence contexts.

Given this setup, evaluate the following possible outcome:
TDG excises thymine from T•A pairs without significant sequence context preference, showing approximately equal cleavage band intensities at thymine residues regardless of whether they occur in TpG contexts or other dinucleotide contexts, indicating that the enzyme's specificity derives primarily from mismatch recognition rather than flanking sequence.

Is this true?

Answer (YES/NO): NO